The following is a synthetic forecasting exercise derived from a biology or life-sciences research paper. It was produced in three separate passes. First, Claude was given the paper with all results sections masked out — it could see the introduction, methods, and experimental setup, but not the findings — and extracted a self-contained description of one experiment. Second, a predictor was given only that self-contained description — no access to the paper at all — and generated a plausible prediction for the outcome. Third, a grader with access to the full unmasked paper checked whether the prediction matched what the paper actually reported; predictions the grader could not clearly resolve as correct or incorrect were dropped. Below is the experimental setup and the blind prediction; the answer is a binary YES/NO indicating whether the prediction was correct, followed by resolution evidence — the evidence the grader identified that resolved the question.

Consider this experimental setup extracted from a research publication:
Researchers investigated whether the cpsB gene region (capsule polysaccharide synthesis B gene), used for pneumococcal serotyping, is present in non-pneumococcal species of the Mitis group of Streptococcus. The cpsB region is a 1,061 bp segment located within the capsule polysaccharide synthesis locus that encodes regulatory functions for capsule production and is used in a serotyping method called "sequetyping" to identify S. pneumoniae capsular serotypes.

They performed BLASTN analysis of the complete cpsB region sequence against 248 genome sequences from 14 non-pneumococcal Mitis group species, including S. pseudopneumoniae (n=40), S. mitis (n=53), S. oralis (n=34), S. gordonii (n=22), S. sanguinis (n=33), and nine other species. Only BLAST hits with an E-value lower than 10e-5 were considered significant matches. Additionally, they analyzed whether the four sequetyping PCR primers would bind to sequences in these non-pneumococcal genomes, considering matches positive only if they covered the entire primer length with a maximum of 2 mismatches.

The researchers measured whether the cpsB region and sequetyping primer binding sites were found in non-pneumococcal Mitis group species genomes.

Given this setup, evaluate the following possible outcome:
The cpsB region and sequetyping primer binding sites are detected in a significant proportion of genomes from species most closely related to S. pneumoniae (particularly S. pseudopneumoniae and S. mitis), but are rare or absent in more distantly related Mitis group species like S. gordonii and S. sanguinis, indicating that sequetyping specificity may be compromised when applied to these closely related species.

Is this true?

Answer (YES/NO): NO